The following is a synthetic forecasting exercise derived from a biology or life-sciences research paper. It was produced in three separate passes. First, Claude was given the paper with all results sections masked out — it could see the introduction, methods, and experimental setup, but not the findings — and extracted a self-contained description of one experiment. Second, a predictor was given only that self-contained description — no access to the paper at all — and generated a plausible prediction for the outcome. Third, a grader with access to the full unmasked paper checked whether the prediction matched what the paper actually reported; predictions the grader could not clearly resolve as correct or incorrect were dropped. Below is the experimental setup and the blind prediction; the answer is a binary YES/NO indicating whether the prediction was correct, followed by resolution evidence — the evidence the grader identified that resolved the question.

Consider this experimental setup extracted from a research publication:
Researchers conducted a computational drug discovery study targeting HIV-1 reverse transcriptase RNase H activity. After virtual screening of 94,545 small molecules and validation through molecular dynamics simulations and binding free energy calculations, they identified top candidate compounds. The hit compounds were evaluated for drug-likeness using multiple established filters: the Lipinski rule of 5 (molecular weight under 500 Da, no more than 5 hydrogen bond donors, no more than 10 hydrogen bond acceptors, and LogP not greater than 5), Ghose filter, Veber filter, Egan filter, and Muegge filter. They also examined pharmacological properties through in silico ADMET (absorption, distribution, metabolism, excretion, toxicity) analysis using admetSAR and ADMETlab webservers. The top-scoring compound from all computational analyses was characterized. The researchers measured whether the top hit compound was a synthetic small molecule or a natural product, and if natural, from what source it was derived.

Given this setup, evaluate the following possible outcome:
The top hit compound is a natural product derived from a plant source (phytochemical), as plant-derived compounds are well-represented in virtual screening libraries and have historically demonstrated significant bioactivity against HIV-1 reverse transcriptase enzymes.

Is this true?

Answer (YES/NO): NO